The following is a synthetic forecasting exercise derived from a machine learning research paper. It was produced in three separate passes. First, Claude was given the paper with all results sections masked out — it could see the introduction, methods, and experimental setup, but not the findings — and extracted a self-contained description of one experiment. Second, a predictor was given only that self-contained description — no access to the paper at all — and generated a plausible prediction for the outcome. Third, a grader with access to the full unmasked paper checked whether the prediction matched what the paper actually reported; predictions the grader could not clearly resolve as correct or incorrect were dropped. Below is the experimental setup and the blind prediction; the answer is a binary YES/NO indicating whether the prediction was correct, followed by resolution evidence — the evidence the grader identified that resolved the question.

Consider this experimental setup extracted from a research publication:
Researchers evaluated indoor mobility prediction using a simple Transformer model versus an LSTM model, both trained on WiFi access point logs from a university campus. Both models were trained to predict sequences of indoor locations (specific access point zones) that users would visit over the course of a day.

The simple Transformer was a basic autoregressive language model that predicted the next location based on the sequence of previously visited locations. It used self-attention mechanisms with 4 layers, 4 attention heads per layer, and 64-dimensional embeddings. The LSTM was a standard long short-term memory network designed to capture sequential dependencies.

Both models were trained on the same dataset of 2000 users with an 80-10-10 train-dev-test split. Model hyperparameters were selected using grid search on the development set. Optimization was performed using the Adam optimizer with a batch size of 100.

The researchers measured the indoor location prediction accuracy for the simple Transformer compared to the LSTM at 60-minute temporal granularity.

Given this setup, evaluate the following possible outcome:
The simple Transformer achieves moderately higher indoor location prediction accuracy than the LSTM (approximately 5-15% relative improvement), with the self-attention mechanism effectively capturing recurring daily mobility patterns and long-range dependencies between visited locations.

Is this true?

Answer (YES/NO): YES